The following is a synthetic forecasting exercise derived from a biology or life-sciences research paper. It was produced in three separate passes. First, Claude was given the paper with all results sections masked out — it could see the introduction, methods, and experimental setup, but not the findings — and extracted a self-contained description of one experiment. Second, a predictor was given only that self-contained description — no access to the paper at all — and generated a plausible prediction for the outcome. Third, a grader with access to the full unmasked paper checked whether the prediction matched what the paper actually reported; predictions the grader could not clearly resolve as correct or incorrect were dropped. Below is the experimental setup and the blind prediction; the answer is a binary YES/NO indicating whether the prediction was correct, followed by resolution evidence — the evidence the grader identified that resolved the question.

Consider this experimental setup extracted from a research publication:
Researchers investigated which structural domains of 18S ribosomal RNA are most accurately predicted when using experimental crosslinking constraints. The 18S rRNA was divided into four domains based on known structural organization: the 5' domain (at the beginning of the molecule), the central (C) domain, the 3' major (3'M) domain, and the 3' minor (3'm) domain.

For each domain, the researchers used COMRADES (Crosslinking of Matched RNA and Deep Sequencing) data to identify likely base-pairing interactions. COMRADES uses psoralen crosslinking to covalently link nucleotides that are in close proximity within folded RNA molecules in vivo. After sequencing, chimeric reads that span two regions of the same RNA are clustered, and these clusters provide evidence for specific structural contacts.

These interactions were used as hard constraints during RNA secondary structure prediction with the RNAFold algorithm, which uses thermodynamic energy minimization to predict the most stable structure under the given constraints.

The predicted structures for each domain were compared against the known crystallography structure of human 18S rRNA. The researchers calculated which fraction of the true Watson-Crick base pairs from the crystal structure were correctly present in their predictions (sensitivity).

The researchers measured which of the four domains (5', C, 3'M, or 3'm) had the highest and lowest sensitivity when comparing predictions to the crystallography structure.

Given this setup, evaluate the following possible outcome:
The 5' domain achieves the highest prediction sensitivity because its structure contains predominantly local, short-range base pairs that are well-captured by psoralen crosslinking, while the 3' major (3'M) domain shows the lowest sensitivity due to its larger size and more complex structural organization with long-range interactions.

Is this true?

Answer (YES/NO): NO